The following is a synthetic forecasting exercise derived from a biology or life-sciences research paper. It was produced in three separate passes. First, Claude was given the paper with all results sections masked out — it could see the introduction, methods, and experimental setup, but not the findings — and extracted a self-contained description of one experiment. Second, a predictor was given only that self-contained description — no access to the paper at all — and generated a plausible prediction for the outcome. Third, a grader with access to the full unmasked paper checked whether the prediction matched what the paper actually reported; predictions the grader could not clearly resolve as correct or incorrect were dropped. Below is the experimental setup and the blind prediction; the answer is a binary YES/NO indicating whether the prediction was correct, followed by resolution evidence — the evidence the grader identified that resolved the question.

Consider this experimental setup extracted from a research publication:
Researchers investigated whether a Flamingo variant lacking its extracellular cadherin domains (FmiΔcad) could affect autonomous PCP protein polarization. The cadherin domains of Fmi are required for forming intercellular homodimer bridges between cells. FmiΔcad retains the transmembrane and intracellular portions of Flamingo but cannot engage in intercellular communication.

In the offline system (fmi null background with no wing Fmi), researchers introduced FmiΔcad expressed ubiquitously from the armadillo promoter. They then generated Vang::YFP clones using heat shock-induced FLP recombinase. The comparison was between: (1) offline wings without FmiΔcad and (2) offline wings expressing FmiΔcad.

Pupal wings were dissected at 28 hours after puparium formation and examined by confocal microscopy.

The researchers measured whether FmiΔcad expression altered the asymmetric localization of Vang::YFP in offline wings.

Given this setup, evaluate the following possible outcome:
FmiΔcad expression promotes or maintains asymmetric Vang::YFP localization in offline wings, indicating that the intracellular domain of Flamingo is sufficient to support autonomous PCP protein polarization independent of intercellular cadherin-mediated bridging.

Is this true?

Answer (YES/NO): YES